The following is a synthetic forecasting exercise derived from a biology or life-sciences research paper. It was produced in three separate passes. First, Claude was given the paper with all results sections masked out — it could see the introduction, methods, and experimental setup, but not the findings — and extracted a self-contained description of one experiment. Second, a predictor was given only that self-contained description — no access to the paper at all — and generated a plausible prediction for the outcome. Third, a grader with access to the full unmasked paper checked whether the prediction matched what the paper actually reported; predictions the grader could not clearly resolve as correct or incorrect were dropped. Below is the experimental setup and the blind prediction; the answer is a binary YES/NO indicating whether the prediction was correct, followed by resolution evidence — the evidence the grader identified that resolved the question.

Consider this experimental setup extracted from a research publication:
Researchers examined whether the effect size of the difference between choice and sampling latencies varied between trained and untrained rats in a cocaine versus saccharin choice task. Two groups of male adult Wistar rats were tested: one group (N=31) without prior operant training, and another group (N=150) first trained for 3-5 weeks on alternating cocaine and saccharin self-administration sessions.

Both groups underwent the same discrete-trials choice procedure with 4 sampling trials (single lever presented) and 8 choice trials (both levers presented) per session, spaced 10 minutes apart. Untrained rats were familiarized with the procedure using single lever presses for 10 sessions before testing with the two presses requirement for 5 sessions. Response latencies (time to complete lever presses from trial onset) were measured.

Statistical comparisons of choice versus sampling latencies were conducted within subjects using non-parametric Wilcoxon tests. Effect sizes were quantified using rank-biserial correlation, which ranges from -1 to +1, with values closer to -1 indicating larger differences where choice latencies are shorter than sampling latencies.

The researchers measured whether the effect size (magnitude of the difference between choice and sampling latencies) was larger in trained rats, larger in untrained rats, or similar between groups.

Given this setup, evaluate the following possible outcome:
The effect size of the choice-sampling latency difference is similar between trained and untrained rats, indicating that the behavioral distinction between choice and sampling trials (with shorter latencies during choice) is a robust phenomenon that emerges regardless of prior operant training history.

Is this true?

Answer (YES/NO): NO